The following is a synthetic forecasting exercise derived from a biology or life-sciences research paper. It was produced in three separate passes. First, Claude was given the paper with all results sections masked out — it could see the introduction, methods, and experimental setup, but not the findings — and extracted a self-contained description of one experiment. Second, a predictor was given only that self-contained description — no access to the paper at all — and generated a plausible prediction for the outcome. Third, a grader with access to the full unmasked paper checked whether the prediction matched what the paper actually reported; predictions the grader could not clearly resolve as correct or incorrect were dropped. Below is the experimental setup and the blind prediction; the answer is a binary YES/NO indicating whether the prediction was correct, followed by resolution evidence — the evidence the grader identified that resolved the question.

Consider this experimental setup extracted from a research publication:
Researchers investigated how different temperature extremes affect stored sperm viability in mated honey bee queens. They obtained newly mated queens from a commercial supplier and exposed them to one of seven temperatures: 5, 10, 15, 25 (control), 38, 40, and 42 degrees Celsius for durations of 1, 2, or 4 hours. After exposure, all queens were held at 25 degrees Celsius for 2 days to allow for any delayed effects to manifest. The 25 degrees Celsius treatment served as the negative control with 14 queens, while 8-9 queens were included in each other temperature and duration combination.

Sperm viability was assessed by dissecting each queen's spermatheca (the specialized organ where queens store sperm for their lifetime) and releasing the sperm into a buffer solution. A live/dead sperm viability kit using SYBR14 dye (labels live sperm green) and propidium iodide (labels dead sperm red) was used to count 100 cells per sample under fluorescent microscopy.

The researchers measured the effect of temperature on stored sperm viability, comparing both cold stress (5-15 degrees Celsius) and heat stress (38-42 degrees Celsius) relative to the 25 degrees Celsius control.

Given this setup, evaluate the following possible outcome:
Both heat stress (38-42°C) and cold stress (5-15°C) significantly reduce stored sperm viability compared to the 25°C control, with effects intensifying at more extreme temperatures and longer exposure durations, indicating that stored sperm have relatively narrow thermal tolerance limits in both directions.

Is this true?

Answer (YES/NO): NO